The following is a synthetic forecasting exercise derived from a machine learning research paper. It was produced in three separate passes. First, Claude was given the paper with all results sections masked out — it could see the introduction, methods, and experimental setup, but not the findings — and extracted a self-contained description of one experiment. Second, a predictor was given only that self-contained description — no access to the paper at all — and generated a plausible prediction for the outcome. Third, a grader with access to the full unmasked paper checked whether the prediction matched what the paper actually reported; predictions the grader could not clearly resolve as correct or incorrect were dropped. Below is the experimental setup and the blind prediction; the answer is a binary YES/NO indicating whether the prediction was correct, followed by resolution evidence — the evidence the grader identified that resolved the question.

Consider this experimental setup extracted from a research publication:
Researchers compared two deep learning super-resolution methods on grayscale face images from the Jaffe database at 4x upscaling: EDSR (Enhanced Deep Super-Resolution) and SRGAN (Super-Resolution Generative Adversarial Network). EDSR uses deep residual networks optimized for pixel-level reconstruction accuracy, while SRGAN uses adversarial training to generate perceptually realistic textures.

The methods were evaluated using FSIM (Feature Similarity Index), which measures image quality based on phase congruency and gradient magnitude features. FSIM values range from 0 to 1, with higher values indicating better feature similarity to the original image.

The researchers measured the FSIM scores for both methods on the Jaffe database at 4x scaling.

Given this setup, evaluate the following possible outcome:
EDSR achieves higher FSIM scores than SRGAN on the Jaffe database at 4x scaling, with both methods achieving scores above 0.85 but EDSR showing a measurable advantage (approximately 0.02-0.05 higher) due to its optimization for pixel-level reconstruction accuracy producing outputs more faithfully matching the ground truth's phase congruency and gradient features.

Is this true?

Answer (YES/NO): NO